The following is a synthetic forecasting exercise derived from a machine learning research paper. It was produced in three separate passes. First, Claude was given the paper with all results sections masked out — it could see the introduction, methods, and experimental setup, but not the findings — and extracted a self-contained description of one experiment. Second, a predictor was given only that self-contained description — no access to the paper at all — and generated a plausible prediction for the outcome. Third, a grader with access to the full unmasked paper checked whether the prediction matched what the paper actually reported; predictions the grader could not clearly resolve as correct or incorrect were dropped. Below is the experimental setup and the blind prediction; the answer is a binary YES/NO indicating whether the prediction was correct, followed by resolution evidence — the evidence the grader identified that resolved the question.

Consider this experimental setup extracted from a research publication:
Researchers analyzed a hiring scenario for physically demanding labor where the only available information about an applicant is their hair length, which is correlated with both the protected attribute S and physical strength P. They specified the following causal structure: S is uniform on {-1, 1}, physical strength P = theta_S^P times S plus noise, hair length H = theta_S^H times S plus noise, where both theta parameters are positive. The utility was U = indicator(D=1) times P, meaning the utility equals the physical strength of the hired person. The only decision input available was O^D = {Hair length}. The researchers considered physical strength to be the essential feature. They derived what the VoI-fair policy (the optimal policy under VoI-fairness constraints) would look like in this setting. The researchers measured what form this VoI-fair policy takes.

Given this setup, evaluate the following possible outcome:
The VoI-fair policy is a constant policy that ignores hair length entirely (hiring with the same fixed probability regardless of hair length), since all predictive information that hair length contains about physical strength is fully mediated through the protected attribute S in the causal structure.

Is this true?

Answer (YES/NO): NO